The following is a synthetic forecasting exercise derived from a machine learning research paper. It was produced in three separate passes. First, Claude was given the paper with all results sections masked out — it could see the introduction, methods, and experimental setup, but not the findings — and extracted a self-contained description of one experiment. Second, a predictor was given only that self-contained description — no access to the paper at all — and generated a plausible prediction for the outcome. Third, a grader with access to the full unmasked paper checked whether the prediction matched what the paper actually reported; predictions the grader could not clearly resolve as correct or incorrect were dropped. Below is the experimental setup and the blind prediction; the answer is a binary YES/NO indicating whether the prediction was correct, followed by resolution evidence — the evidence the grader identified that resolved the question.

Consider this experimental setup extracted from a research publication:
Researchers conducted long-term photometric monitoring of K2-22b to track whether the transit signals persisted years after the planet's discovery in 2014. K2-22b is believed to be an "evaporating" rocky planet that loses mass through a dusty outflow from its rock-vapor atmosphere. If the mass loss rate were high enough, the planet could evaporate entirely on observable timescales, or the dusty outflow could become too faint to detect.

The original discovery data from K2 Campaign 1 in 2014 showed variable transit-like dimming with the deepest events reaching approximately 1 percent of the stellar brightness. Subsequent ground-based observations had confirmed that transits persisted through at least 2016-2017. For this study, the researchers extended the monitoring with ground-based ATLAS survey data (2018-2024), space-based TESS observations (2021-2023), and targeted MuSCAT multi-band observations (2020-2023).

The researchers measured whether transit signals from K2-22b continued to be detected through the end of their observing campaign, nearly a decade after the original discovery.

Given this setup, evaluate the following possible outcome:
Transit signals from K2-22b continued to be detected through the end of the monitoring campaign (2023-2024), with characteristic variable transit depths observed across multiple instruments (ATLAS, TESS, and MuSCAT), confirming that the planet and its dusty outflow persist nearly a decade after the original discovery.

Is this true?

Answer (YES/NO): NO